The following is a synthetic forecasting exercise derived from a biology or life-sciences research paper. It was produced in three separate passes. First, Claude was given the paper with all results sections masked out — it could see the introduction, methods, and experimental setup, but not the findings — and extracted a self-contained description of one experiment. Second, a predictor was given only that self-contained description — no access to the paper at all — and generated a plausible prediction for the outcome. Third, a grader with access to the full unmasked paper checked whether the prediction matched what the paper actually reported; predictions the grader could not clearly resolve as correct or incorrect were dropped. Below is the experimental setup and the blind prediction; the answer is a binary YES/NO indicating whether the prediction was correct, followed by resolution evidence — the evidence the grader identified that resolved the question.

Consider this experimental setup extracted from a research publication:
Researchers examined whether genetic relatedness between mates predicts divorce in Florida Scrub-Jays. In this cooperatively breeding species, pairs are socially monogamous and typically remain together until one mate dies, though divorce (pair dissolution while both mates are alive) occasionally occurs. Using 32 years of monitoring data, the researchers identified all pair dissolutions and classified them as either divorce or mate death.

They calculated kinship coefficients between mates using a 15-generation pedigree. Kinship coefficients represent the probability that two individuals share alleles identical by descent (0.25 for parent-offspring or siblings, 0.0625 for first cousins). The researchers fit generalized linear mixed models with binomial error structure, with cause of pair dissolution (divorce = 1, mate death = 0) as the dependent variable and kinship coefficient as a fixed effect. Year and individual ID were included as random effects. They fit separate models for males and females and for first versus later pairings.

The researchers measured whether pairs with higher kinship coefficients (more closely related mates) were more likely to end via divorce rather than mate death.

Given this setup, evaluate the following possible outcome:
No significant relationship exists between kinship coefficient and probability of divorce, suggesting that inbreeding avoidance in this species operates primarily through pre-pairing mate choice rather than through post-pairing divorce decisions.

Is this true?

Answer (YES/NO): YES